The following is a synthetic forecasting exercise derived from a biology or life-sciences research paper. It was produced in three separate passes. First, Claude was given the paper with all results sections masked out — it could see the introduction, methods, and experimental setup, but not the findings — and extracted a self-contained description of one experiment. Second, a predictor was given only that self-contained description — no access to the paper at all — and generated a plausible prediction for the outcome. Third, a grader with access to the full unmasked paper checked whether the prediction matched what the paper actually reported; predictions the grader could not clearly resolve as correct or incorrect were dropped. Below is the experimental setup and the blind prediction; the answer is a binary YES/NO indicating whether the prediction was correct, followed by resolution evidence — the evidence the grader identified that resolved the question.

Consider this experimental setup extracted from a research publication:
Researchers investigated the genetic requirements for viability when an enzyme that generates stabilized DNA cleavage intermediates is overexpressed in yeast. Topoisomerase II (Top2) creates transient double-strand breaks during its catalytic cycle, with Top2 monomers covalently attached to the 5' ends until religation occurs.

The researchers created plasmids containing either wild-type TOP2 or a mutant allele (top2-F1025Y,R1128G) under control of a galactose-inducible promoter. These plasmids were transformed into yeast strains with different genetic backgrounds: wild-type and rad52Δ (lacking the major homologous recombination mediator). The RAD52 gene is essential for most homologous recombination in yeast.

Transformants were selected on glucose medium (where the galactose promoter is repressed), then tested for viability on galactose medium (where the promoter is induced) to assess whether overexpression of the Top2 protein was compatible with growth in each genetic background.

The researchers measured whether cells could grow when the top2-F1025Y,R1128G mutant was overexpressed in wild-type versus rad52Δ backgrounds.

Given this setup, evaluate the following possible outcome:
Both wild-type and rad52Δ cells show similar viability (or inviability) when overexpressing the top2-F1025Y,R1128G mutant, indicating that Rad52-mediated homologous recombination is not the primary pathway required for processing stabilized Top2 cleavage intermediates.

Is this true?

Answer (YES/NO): NO